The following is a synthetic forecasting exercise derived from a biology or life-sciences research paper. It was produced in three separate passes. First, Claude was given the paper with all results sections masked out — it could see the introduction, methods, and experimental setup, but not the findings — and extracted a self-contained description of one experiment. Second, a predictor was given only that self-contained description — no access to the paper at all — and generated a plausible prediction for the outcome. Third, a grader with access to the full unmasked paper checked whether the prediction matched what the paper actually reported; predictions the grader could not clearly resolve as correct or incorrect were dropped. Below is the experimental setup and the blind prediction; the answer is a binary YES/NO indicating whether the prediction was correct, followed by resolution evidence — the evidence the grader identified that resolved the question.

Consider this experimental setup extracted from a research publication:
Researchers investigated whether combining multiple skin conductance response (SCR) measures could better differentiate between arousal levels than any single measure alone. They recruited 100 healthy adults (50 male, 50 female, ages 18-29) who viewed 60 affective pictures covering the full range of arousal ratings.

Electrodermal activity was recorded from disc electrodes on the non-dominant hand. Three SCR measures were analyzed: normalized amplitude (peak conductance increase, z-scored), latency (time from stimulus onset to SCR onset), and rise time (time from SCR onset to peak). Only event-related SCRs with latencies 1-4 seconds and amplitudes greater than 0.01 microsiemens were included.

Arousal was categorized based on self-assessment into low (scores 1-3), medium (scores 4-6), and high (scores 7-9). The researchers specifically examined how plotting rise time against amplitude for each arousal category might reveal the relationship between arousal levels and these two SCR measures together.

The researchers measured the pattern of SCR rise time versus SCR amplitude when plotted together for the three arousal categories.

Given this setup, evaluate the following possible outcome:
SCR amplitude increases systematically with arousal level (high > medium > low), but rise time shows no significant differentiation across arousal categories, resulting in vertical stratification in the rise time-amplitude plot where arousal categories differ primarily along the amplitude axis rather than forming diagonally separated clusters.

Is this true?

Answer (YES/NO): NO